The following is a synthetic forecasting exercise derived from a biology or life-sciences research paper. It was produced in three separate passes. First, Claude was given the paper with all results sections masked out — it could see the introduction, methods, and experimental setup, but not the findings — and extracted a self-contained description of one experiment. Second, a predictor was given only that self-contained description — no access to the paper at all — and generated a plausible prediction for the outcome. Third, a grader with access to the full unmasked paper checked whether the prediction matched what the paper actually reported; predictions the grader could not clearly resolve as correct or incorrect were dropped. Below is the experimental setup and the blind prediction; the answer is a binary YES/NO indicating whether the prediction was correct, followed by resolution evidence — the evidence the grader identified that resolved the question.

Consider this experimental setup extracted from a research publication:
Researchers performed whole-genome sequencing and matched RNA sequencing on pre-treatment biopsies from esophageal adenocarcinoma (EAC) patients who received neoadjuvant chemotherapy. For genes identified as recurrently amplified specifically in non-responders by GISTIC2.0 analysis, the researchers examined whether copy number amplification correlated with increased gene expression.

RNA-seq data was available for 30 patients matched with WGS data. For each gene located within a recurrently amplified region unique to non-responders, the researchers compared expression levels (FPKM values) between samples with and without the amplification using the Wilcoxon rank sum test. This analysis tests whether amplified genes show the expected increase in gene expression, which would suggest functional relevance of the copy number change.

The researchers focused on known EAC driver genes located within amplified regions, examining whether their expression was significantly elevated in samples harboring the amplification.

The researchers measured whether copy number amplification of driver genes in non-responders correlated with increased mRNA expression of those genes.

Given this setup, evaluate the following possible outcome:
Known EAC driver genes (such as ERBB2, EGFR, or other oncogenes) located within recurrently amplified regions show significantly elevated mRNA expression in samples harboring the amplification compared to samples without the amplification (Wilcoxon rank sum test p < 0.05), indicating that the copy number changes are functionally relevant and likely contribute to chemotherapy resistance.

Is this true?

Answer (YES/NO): YES